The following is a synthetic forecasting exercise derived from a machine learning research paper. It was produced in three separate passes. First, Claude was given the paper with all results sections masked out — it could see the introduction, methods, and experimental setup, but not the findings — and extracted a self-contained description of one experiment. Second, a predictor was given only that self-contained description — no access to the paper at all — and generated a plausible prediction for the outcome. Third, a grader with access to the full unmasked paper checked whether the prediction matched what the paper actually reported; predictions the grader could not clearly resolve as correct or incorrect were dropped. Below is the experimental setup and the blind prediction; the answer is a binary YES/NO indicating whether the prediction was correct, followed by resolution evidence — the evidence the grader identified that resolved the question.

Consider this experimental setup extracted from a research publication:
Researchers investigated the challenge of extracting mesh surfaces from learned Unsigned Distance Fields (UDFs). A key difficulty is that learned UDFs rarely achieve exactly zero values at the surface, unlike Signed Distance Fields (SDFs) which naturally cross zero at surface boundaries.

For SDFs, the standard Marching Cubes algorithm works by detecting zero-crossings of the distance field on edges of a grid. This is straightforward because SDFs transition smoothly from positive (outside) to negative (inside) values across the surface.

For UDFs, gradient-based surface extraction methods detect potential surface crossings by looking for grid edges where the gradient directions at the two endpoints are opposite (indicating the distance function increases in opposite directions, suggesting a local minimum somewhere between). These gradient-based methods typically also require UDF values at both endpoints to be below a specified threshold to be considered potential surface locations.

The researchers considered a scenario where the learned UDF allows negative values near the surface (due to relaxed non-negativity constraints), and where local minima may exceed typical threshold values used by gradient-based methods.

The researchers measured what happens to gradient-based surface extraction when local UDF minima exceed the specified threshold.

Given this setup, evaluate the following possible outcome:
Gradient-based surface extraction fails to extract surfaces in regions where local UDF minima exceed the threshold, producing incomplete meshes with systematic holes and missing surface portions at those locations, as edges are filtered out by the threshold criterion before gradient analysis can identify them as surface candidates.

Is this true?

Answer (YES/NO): YES